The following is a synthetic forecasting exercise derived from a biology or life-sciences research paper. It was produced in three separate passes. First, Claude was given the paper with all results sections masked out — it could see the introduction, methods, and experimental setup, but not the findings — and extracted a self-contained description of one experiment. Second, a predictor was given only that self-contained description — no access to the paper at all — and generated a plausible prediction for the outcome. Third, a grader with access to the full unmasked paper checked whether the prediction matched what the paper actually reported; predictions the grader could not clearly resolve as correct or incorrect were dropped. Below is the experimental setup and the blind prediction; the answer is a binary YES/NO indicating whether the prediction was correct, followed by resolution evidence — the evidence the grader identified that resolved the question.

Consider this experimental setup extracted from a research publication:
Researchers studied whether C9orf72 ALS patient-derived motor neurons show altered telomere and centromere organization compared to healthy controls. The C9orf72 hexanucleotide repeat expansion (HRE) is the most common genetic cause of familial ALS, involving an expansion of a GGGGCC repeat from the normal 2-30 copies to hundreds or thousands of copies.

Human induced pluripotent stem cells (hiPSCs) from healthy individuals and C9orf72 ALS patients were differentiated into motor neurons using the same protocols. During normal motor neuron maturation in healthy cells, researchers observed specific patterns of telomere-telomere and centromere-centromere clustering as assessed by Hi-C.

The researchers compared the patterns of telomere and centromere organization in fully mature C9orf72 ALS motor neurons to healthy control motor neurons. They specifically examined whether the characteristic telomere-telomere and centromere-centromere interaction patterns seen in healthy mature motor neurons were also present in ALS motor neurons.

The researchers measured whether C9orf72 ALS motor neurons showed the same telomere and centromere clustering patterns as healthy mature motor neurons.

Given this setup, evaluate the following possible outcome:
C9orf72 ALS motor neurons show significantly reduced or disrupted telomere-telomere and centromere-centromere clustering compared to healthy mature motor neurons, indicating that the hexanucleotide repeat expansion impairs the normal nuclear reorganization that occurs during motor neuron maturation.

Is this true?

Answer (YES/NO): YES